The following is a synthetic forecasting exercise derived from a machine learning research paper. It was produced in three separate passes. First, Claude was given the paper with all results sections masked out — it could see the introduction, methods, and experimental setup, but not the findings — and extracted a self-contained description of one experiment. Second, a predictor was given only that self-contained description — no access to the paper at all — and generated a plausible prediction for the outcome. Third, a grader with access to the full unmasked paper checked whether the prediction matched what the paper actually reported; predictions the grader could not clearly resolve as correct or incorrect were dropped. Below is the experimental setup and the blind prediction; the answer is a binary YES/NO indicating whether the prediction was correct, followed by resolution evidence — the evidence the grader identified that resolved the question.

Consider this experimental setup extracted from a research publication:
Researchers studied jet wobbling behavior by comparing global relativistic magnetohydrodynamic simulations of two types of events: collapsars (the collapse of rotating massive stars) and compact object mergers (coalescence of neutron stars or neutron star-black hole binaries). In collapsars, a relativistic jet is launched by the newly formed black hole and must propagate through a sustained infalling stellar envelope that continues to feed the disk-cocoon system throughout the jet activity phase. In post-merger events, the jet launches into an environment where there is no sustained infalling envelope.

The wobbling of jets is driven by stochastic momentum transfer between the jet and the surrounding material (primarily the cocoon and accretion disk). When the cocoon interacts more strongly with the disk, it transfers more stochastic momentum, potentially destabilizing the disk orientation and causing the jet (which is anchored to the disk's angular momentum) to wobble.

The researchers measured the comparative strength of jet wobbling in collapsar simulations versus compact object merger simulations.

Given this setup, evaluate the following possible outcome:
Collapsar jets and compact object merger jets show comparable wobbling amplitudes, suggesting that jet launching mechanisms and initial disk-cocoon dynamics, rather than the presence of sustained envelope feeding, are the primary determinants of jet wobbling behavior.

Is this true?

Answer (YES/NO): NO